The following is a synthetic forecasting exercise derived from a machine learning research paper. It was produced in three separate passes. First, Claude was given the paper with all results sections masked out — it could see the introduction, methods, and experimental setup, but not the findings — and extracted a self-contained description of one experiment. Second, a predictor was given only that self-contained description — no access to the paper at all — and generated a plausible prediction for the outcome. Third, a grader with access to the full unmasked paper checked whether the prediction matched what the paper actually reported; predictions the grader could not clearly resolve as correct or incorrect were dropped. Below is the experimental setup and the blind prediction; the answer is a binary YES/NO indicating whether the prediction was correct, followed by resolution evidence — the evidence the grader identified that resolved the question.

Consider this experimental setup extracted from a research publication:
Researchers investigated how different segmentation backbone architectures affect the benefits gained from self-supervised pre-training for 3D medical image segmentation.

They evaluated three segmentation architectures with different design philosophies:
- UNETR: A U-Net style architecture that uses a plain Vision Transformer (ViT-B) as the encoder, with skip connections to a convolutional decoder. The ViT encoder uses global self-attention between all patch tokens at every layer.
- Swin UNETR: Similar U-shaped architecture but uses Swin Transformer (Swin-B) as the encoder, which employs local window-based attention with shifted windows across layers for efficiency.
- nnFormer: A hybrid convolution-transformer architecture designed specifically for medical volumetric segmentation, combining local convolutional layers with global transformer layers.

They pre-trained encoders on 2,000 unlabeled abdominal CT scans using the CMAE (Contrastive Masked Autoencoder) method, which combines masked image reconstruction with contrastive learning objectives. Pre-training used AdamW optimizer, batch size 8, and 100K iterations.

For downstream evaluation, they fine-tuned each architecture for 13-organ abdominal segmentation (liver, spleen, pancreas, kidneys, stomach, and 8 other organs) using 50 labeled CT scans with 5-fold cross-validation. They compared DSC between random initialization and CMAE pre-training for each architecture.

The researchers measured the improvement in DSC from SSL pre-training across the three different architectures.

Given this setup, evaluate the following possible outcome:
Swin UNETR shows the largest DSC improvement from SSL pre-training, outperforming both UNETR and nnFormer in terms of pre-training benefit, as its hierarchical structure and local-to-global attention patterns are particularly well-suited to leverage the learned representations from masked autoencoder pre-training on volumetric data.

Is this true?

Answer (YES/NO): YES